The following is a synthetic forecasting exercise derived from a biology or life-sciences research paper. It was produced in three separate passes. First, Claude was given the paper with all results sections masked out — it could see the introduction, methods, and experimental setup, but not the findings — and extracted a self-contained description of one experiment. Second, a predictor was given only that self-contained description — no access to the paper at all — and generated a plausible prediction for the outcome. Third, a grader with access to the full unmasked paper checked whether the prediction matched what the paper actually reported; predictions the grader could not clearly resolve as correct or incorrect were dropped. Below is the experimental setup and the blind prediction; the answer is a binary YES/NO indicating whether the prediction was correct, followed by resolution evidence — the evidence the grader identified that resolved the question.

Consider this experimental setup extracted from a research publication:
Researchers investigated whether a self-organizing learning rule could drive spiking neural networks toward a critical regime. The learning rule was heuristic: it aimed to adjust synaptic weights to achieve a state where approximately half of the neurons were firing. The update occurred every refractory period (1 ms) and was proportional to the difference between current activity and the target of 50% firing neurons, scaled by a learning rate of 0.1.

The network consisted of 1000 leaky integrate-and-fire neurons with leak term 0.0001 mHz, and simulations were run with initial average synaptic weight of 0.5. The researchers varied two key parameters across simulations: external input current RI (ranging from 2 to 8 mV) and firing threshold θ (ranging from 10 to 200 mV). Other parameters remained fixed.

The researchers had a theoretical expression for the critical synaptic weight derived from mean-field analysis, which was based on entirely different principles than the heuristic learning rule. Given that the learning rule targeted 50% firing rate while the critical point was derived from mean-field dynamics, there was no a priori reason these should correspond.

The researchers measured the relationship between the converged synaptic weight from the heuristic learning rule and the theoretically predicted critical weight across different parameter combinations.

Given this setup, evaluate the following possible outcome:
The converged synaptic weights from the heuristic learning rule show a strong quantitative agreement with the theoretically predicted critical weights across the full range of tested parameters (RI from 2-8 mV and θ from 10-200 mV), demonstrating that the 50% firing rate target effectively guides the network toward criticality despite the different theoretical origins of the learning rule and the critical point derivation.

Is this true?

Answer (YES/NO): NO